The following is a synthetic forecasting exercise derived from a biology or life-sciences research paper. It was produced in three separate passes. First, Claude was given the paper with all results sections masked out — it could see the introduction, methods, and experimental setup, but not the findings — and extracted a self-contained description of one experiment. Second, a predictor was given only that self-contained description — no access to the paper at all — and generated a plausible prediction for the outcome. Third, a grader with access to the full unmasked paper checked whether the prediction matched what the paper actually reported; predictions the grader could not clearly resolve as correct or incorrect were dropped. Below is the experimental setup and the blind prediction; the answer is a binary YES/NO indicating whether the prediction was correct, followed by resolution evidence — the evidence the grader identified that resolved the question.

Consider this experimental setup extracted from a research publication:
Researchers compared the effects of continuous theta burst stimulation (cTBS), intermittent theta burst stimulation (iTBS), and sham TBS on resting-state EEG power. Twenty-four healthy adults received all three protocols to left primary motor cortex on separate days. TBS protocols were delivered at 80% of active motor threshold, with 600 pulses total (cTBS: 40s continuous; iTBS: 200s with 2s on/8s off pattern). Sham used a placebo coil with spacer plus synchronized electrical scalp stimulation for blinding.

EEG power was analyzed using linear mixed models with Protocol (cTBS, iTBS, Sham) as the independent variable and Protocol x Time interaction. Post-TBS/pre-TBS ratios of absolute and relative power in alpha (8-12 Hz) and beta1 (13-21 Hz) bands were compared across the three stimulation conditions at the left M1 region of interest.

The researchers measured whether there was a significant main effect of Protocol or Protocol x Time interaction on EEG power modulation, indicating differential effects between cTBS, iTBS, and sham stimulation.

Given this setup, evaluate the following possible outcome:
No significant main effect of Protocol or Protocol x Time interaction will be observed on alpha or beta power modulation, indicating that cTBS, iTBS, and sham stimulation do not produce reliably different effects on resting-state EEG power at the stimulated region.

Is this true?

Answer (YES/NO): YES